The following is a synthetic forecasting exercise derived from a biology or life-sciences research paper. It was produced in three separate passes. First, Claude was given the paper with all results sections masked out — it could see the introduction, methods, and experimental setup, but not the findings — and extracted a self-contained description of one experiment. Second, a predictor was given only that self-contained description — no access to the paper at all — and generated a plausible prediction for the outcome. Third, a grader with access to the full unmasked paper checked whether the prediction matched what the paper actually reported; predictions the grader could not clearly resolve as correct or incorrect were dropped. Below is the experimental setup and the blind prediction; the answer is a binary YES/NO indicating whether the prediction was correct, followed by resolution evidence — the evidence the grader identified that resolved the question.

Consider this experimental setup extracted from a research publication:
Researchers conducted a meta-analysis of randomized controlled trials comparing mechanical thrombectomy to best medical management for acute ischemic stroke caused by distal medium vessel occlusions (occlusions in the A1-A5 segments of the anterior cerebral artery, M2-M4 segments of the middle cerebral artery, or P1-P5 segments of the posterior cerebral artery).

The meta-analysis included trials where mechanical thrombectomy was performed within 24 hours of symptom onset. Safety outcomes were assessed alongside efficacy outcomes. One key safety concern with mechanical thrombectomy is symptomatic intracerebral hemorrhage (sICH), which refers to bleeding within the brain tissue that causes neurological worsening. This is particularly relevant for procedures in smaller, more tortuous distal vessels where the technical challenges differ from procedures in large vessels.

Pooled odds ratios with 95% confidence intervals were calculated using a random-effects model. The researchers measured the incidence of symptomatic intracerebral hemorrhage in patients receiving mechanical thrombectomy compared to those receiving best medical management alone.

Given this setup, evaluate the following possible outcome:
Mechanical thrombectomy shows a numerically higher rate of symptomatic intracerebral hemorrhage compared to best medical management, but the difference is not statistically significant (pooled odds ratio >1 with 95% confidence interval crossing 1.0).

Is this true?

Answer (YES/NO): NO